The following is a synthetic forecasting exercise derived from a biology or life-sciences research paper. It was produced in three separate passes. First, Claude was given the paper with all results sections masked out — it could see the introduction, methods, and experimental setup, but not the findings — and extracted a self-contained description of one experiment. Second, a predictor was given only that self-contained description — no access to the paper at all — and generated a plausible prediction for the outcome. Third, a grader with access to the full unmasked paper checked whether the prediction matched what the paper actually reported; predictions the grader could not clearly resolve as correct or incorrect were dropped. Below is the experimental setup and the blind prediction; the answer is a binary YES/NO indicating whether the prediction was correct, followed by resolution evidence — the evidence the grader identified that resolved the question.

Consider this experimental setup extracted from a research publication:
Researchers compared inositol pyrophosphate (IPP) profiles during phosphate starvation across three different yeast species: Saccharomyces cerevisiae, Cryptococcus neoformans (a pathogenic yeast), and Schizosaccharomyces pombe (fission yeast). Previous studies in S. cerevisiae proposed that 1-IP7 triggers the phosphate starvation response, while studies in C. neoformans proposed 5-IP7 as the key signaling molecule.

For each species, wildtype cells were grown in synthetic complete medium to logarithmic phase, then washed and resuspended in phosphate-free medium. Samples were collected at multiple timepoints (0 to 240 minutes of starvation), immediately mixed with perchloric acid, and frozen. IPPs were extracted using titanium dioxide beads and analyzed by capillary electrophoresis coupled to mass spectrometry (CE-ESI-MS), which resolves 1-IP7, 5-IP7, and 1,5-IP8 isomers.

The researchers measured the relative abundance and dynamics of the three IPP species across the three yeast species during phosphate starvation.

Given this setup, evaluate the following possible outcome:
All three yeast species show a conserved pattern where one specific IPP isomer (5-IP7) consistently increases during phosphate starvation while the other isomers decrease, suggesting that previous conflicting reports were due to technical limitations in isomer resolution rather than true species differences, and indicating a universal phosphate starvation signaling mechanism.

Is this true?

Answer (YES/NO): NO